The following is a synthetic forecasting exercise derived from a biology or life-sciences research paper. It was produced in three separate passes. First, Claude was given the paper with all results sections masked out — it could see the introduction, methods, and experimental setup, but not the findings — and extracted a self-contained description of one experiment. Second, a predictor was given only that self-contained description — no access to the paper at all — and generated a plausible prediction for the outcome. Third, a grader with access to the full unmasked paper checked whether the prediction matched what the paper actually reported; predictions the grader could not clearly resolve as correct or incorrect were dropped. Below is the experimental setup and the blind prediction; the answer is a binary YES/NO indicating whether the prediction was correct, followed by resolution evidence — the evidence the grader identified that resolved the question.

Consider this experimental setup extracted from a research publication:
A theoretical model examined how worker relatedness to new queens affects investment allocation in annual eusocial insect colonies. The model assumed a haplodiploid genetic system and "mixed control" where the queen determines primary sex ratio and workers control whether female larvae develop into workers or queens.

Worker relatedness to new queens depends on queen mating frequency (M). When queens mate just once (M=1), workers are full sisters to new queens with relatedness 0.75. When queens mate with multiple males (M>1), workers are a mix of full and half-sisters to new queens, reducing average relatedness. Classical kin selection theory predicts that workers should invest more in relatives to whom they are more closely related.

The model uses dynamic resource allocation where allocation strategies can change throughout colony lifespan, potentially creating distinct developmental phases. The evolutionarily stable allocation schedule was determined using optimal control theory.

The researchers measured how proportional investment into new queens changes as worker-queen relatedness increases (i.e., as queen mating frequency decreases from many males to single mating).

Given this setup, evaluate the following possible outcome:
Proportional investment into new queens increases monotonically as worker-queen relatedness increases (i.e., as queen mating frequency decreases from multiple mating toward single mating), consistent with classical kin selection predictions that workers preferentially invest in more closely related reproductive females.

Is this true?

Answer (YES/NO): NO